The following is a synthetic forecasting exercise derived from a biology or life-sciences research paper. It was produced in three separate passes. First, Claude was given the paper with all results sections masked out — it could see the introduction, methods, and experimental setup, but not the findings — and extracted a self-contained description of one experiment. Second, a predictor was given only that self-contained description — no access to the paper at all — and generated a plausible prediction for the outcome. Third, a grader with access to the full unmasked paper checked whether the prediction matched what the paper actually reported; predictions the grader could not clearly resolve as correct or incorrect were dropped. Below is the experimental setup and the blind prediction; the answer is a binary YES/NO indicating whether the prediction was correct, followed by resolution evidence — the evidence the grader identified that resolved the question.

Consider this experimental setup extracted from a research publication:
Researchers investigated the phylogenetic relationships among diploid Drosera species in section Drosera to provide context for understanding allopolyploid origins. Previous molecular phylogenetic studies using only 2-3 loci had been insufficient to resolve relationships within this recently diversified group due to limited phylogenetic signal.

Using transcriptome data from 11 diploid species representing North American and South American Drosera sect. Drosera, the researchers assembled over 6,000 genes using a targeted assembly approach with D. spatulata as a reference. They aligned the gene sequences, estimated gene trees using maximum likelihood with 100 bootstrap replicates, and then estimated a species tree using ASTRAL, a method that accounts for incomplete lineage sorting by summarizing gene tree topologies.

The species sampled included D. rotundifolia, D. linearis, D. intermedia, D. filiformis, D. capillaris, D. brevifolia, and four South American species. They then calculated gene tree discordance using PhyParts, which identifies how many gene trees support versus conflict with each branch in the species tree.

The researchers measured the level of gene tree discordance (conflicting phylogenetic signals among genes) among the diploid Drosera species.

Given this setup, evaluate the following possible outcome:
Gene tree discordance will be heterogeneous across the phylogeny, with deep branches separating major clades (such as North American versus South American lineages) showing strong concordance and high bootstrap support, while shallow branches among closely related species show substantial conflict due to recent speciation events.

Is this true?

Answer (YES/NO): YES